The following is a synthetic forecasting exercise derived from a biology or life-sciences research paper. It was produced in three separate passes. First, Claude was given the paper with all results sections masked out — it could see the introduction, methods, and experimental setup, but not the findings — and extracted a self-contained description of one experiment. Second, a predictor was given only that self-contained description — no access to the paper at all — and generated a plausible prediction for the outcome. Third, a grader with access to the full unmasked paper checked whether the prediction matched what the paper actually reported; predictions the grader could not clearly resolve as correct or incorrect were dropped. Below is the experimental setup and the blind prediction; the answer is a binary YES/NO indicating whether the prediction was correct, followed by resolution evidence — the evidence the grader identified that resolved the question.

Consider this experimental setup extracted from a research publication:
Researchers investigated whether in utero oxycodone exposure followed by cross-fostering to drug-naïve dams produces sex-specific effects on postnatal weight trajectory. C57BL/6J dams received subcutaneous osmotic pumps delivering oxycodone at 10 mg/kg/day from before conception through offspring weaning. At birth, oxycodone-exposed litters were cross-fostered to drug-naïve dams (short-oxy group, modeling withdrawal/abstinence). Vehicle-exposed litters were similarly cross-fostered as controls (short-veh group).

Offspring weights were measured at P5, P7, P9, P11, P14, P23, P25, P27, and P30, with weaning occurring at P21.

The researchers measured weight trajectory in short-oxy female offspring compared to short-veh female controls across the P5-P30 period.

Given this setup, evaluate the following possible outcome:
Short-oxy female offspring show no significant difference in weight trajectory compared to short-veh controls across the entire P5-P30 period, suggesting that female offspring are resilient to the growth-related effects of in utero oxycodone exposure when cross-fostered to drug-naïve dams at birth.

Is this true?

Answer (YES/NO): YES